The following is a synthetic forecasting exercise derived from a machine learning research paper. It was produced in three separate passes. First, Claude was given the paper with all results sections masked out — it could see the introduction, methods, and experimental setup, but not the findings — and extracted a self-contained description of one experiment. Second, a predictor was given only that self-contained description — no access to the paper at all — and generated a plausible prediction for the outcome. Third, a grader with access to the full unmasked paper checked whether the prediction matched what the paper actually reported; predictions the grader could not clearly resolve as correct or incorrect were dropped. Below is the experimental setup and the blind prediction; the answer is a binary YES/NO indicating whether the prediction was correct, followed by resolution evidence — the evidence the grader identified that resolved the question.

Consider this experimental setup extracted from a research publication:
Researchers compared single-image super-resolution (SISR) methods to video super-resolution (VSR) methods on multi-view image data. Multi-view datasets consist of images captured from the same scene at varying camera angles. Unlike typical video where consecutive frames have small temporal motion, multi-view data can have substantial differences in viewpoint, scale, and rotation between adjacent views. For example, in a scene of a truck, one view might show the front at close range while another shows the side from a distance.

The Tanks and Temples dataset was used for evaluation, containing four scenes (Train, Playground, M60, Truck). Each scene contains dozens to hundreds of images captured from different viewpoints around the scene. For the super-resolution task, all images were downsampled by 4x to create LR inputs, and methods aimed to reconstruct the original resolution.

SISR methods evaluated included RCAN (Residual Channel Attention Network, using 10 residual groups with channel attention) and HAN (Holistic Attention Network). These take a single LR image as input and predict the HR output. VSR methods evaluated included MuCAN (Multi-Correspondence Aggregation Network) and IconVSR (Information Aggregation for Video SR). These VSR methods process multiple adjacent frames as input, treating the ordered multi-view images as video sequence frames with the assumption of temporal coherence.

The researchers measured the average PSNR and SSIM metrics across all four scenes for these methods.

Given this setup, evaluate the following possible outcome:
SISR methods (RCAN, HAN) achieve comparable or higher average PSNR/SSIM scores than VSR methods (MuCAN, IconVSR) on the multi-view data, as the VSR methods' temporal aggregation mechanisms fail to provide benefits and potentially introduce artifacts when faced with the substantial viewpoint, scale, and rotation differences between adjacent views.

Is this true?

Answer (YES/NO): NO